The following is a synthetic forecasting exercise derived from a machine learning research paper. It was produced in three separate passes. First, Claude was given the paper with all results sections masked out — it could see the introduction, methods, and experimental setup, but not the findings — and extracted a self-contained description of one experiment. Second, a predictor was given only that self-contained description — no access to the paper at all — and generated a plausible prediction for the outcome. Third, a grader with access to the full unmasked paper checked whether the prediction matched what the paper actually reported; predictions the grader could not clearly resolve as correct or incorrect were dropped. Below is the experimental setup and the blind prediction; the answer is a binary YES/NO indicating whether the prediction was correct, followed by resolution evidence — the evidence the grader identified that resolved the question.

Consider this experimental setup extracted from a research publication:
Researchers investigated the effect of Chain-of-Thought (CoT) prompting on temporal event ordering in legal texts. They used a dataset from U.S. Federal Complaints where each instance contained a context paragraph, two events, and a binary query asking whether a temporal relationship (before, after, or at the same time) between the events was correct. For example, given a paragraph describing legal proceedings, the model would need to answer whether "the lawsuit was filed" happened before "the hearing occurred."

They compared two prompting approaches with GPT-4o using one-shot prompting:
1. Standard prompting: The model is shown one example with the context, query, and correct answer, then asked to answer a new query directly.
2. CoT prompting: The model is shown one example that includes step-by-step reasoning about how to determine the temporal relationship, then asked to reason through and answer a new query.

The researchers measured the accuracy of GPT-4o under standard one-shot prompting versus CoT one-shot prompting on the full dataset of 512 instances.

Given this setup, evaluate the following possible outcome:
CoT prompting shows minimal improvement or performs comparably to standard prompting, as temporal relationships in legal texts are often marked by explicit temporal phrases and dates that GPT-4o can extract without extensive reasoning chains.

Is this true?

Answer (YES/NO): NO